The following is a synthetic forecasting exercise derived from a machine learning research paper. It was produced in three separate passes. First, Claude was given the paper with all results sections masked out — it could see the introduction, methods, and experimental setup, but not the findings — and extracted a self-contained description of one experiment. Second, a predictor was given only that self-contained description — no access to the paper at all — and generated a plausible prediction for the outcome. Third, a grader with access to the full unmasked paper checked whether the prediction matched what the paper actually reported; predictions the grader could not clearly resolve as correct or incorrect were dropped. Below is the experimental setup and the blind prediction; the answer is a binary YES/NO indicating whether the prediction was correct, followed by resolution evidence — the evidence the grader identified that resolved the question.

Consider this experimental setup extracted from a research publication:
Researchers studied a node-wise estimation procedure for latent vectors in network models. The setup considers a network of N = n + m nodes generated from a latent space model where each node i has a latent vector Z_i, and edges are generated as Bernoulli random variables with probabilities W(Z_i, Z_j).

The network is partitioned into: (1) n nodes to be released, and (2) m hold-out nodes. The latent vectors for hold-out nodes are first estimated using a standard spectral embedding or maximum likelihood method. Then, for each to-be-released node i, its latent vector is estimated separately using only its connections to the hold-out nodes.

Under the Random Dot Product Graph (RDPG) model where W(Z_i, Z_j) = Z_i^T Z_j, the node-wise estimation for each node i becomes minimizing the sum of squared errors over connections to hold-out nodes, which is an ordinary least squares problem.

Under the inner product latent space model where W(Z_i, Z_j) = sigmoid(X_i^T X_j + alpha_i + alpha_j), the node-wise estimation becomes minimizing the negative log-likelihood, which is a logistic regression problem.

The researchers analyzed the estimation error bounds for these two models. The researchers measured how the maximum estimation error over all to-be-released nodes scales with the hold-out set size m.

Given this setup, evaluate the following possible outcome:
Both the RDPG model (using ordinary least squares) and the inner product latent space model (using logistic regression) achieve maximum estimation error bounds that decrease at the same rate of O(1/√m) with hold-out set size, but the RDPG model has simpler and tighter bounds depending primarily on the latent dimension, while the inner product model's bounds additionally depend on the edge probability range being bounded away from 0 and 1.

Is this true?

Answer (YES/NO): NO